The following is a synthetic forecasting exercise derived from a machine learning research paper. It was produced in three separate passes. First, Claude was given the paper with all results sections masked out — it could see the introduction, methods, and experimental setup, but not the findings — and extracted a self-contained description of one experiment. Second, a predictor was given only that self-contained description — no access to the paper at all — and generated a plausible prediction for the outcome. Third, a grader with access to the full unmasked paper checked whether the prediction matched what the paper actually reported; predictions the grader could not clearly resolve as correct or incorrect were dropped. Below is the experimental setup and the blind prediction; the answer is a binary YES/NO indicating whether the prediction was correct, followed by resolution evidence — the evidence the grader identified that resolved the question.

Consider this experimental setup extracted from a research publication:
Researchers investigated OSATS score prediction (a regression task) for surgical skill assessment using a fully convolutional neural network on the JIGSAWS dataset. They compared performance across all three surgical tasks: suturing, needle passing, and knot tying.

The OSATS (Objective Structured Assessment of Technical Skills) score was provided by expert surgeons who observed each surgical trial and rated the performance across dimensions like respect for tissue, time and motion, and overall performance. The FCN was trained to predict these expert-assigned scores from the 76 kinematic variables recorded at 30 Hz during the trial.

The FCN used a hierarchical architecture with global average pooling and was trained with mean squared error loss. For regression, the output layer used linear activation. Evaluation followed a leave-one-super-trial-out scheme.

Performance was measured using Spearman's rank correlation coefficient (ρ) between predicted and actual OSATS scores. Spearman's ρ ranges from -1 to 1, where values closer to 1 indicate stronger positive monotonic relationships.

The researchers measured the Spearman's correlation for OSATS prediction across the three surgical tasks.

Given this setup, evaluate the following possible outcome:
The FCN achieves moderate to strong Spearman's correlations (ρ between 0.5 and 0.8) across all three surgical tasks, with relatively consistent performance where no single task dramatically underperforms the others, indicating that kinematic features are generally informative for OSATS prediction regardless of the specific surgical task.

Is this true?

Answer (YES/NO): YES